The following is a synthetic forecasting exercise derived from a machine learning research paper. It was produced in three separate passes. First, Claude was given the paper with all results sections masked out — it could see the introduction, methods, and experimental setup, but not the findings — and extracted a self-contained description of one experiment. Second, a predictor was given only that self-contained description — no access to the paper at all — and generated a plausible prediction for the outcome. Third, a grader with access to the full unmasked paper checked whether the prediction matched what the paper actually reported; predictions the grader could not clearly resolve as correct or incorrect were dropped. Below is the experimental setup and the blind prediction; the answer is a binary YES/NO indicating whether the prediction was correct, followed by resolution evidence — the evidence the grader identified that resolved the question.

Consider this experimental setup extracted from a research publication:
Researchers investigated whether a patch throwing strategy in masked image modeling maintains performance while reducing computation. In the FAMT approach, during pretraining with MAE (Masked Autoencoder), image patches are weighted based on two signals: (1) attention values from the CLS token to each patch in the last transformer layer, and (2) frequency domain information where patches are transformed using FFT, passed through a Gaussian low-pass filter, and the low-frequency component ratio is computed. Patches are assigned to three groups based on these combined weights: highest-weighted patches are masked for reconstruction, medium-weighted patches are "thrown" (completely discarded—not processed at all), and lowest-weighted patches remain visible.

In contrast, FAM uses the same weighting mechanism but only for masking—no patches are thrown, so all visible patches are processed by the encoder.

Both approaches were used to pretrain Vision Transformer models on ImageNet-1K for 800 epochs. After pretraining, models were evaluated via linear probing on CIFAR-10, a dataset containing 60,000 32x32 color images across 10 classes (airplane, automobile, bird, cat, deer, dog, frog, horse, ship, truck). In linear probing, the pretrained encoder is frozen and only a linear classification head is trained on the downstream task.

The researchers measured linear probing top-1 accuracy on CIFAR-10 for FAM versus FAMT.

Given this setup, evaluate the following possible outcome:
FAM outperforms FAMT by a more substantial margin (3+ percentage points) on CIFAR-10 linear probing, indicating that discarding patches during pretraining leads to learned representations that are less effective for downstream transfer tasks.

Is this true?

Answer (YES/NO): NO